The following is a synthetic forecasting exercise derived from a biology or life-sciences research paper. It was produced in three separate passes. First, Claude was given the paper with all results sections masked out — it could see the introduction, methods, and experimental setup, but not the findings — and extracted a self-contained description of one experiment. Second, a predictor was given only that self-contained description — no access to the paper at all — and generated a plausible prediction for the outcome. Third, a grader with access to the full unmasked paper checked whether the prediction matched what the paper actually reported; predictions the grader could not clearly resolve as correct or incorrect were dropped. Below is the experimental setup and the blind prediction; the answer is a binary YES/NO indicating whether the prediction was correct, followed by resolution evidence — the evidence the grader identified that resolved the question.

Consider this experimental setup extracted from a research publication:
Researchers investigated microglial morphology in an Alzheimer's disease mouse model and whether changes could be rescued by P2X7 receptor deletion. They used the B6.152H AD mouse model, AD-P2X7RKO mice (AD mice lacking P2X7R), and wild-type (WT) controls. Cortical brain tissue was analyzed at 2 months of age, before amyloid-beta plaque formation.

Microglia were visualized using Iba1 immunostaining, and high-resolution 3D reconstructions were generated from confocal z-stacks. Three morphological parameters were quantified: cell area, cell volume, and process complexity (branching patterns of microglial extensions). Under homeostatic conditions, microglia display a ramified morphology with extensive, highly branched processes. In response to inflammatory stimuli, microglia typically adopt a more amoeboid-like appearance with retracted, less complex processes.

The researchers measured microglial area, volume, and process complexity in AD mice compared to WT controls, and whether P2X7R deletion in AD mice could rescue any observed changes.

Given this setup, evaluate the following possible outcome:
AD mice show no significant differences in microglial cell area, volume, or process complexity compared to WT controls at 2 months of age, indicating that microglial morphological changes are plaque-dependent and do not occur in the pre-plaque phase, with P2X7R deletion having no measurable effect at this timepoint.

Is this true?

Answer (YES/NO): NO